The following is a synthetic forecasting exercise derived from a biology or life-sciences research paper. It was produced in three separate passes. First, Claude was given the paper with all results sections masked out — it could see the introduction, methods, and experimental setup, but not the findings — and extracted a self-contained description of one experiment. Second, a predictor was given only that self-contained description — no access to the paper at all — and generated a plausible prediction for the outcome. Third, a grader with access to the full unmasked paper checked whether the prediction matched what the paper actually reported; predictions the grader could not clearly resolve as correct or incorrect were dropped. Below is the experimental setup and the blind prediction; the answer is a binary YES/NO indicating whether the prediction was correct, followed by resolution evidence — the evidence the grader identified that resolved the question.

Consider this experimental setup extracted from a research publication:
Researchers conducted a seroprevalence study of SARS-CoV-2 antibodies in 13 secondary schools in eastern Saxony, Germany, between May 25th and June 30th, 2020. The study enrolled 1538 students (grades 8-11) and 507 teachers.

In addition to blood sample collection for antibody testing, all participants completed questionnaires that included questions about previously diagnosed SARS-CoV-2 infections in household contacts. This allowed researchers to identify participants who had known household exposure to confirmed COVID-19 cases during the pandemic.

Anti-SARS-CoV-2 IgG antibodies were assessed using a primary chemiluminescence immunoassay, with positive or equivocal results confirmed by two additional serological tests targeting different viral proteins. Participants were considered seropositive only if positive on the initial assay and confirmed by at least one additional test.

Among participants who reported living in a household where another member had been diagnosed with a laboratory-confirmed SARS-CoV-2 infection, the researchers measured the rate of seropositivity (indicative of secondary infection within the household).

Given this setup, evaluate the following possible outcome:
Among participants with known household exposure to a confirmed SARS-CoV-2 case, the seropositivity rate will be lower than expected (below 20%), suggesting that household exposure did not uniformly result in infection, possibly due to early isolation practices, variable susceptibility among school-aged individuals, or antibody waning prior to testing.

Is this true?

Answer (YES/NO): YES